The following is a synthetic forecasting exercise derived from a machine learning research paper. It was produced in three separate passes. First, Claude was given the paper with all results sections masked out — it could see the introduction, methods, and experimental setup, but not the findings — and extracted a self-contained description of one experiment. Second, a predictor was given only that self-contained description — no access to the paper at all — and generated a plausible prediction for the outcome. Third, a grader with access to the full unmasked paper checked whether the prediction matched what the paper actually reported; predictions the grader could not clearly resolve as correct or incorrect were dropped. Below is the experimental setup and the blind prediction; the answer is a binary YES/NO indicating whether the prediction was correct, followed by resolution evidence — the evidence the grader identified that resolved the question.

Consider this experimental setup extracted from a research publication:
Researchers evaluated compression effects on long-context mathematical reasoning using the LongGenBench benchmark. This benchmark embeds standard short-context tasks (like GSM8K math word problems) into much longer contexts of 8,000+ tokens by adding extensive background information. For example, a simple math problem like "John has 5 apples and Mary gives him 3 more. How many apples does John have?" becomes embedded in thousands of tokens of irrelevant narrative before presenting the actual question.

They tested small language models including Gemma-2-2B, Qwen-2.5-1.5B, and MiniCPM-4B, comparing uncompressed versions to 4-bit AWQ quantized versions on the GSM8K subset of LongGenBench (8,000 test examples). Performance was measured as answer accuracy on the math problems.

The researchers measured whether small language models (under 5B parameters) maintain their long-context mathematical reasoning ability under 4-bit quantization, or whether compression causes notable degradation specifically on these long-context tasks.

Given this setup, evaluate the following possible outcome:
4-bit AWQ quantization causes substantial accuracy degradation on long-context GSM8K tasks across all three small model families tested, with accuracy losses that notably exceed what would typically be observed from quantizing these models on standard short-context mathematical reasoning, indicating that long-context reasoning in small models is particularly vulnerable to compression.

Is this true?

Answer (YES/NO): NO